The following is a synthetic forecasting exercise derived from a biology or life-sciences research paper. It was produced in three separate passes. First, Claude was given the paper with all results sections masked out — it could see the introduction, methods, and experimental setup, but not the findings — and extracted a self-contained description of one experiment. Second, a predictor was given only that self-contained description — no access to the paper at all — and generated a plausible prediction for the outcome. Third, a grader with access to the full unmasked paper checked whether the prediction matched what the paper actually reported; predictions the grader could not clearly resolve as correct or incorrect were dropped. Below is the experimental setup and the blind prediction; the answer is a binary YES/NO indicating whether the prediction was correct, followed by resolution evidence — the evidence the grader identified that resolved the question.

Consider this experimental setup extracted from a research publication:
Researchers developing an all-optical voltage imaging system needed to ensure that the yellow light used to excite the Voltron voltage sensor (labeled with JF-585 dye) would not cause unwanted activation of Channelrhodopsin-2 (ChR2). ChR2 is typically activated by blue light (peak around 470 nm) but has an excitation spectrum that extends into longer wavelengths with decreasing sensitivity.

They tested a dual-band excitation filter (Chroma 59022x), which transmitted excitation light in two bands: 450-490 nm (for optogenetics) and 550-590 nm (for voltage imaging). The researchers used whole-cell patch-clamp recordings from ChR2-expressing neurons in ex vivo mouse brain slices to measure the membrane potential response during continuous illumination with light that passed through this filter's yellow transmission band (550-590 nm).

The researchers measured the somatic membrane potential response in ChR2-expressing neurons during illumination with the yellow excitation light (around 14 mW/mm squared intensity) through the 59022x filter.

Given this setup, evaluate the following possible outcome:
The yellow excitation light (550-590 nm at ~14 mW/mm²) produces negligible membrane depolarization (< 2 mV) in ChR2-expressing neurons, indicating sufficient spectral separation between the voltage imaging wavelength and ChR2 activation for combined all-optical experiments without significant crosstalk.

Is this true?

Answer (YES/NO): NO